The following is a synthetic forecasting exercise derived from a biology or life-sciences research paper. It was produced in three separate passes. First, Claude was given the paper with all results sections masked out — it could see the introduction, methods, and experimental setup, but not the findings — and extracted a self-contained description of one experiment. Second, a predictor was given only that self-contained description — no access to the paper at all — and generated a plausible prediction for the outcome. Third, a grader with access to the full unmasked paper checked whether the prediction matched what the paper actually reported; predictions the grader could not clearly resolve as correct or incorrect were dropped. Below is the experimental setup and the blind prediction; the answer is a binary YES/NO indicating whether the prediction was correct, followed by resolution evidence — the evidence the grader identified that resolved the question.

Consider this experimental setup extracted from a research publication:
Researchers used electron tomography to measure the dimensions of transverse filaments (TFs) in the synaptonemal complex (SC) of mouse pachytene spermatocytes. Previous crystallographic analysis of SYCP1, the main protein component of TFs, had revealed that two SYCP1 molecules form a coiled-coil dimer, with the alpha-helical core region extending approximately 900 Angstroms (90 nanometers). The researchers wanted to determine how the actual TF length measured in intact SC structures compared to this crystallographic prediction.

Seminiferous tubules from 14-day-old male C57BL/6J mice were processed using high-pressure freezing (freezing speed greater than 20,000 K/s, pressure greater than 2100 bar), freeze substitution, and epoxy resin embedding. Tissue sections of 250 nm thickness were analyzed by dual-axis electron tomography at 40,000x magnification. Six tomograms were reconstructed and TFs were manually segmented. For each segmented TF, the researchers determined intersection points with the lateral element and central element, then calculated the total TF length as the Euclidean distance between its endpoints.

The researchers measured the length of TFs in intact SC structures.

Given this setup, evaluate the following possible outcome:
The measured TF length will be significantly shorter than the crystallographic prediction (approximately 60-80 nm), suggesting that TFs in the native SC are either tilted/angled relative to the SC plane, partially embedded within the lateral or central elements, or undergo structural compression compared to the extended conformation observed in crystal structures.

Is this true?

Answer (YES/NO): NO